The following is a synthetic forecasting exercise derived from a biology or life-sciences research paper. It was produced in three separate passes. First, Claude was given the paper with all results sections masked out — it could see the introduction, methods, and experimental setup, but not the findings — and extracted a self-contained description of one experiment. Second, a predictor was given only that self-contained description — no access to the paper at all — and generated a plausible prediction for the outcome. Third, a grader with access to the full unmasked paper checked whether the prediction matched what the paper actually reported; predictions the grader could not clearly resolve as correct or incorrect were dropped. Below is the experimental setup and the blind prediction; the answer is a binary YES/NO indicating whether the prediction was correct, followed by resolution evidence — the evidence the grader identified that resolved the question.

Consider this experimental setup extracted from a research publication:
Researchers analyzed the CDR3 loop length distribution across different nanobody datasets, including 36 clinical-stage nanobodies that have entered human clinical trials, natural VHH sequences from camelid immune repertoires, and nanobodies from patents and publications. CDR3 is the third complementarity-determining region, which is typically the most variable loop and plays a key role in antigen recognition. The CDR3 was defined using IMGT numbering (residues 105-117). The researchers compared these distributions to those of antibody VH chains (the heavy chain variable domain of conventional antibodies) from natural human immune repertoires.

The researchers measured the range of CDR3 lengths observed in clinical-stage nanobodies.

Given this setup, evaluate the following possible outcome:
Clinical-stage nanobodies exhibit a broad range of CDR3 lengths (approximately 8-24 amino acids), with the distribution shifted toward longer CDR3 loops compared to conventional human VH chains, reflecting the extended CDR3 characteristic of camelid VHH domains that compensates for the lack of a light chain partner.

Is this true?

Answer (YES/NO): NO